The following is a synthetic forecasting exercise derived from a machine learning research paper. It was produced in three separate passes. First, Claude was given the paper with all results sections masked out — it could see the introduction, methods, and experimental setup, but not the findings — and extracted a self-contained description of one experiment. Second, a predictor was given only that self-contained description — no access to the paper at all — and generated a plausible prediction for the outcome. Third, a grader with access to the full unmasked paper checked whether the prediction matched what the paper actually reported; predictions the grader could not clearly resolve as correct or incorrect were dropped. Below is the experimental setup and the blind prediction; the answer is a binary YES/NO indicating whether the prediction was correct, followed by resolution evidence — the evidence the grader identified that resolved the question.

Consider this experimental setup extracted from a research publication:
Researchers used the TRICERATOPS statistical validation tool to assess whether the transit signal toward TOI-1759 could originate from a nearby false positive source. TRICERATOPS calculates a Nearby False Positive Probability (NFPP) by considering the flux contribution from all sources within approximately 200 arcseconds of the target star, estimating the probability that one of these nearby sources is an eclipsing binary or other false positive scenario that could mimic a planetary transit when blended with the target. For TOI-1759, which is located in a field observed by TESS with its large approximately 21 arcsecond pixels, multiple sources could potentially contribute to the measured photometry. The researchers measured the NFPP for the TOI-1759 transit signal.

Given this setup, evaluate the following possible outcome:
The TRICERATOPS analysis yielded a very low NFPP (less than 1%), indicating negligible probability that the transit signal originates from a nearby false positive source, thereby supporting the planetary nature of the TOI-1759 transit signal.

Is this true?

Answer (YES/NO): YES